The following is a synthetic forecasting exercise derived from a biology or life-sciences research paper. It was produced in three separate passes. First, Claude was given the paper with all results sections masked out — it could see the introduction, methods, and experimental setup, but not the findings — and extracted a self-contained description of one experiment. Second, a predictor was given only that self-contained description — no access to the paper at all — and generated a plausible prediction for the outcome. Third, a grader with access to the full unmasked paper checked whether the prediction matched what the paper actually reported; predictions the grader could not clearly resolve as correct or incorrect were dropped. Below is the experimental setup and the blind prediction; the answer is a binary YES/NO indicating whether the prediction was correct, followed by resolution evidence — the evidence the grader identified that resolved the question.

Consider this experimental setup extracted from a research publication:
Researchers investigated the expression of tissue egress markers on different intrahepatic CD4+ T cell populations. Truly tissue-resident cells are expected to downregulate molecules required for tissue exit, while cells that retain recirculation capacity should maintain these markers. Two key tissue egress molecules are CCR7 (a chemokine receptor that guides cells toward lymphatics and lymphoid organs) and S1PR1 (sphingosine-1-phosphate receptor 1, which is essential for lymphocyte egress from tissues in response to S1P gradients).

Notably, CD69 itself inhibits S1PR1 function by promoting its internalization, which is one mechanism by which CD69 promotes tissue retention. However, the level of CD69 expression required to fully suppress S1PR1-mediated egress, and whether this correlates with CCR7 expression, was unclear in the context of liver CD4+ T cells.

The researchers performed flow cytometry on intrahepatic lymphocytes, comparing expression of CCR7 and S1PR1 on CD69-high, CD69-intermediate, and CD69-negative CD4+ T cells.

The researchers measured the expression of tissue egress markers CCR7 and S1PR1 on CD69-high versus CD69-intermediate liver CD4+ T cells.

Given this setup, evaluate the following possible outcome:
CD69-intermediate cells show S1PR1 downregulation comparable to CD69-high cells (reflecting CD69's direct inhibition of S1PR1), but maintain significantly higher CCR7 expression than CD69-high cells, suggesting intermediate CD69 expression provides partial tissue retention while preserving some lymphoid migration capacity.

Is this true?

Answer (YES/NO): NO